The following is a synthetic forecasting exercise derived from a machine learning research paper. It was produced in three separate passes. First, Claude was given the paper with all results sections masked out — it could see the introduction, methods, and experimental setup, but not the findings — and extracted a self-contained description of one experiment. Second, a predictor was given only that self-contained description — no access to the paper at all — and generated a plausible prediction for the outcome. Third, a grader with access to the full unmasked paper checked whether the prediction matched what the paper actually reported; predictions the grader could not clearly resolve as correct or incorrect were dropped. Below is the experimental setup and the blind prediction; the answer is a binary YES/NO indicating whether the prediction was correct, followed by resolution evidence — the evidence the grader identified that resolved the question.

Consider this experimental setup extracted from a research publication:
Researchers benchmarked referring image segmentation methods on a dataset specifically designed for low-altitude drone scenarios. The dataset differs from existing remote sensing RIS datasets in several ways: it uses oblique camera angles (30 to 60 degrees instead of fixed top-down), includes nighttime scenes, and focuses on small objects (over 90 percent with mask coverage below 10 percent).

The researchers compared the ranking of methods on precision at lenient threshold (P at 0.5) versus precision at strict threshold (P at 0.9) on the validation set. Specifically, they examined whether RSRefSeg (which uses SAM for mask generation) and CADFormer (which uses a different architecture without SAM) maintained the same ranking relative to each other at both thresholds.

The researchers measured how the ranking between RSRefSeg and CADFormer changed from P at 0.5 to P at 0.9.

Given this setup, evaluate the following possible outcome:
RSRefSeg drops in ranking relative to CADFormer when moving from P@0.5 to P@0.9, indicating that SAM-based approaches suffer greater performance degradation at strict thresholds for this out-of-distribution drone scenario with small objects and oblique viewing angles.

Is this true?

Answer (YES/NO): NO